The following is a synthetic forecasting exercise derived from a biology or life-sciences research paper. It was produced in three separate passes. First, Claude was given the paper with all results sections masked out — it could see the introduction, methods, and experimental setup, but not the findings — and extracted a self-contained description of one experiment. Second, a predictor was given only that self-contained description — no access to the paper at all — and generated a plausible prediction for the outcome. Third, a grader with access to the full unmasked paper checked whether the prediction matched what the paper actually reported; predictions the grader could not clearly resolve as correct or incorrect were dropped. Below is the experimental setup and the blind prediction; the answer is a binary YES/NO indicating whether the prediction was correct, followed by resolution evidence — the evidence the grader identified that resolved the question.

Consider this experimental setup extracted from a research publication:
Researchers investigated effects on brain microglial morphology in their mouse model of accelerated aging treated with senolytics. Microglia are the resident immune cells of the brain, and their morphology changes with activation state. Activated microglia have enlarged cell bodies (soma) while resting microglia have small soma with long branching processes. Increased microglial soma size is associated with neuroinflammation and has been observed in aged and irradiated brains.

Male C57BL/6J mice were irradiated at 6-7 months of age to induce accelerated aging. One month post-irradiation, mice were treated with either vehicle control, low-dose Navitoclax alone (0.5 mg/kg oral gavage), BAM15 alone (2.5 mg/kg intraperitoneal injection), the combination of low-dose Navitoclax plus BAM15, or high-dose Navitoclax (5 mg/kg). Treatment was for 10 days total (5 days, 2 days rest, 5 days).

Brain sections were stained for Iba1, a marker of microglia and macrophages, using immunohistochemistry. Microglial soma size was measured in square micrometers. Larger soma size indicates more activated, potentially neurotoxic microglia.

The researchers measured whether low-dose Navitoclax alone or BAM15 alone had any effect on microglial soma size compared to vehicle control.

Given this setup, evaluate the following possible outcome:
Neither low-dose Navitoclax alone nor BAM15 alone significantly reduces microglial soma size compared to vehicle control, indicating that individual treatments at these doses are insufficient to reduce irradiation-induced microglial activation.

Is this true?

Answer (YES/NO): NO